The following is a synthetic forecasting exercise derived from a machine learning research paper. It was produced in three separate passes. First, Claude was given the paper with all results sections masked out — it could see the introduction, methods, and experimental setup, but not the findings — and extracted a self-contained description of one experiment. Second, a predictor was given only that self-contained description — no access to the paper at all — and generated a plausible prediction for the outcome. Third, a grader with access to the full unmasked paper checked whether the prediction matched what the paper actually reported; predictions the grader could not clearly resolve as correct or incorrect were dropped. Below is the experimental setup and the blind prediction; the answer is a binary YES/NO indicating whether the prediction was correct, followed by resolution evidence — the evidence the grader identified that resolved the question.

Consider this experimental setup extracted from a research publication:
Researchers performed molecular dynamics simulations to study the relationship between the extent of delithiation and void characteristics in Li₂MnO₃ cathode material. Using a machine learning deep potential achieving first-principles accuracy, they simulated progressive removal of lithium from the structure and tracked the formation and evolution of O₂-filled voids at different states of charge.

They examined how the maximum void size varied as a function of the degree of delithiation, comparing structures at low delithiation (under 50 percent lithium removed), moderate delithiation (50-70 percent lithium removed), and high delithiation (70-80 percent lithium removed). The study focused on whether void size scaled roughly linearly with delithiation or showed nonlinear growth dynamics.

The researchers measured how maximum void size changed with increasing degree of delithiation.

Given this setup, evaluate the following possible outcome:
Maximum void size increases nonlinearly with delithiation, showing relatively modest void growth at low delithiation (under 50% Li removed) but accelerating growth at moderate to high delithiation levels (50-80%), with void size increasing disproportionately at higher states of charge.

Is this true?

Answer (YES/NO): YES